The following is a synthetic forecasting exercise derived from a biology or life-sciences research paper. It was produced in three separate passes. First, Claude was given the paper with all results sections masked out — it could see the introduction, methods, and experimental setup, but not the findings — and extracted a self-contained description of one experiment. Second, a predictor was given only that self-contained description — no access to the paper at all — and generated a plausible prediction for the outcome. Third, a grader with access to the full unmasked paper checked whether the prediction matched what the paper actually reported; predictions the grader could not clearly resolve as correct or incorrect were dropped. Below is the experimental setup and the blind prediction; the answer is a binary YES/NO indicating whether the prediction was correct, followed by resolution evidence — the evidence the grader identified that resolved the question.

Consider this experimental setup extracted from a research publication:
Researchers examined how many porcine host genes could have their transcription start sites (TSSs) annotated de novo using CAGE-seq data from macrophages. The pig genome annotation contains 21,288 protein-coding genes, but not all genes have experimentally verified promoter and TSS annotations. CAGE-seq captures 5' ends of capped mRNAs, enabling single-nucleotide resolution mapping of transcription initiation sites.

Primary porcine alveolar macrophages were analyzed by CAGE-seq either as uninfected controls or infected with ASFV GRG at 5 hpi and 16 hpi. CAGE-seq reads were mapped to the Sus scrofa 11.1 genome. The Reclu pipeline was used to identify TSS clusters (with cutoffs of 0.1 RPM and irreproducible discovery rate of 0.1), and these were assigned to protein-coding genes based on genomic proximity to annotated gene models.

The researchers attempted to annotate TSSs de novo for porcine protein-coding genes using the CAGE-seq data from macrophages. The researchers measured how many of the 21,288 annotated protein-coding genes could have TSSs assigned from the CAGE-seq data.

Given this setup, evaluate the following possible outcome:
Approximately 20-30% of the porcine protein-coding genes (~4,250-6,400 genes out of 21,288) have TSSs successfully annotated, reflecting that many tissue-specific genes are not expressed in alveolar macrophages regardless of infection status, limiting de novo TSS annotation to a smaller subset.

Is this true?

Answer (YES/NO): NO